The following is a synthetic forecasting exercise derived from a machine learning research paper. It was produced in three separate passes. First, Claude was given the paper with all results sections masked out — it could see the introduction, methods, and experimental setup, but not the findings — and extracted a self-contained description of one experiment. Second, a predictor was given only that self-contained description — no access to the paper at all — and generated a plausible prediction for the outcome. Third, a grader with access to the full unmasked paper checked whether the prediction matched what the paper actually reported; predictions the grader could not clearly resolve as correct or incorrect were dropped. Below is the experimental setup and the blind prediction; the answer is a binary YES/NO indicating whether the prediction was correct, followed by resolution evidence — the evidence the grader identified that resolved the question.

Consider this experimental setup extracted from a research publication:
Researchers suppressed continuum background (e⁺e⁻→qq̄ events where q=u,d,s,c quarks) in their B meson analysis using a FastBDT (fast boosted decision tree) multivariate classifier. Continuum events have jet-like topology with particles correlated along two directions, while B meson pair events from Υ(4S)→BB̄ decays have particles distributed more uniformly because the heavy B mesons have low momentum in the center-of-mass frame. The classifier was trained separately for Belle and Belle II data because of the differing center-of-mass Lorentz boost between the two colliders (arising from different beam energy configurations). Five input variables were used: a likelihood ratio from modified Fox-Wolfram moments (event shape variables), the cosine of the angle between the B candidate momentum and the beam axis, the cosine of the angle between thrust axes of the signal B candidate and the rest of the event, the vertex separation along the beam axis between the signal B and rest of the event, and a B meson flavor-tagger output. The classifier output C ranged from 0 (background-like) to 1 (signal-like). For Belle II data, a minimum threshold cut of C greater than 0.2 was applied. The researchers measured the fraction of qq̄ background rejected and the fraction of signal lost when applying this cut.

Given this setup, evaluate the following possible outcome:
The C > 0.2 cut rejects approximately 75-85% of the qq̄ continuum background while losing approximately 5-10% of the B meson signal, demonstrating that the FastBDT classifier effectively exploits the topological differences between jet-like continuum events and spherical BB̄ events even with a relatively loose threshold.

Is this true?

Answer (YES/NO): NO